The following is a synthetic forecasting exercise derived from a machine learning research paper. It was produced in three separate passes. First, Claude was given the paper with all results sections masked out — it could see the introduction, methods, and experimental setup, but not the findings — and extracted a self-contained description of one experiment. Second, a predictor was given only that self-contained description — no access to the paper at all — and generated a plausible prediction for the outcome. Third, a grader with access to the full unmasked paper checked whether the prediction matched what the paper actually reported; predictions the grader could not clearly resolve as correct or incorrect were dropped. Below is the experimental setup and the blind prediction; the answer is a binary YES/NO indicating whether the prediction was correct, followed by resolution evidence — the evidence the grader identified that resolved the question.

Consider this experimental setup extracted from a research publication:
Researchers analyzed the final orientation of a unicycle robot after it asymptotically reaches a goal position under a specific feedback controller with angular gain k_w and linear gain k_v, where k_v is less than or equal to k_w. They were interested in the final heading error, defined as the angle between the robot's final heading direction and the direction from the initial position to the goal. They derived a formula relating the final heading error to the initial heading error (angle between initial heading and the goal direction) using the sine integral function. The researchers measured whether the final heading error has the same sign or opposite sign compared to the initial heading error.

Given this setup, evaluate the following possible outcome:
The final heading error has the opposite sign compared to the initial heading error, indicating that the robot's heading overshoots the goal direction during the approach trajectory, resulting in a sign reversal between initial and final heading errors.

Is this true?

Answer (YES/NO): YES